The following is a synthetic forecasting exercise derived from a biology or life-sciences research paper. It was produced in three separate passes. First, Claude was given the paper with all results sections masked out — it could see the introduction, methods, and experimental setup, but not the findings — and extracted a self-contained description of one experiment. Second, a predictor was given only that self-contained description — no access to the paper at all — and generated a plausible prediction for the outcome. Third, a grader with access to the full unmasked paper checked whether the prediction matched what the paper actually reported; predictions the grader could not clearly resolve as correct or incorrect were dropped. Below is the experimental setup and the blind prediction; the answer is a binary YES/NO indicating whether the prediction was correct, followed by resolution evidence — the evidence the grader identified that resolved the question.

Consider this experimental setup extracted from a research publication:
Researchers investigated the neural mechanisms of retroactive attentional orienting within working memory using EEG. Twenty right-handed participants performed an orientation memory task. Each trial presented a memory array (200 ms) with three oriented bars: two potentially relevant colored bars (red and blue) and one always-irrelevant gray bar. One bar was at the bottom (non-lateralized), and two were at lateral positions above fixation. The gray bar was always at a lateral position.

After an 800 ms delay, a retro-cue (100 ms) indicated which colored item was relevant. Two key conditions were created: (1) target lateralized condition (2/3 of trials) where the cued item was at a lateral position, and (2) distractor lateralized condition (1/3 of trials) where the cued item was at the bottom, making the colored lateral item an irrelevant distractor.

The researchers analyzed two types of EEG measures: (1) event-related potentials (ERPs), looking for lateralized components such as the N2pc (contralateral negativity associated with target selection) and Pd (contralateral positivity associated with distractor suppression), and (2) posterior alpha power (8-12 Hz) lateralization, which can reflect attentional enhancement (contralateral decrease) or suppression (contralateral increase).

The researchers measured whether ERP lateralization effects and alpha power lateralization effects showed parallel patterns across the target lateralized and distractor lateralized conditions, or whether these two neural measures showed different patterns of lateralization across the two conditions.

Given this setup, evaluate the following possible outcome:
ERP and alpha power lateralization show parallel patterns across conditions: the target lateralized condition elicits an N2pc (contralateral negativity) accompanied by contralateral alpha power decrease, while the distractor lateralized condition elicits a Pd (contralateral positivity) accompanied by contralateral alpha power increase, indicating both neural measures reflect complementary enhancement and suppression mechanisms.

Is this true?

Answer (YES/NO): NO